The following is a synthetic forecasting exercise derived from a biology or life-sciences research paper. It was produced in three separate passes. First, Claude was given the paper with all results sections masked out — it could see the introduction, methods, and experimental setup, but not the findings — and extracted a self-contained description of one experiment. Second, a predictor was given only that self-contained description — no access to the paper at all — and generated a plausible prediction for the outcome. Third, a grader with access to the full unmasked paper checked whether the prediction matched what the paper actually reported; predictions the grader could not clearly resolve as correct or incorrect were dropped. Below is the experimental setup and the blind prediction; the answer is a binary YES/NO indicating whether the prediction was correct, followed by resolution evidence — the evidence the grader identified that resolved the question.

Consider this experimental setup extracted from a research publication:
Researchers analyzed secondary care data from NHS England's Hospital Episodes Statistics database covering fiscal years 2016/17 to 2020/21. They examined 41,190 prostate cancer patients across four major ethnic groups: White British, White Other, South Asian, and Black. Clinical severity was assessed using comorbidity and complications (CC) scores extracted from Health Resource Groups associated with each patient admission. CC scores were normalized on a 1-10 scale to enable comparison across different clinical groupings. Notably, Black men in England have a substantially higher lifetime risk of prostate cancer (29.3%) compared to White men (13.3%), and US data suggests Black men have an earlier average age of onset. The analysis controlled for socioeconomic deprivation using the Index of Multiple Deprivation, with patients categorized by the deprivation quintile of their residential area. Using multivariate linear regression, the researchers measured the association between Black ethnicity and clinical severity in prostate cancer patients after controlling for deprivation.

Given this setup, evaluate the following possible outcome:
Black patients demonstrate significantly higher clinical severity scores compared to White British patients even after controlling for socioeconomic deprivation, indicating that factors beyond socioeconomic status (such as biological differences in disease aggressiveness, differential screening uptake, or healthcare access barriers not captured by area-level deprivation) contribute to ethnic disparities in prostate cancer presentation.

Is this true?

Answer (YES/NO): NO